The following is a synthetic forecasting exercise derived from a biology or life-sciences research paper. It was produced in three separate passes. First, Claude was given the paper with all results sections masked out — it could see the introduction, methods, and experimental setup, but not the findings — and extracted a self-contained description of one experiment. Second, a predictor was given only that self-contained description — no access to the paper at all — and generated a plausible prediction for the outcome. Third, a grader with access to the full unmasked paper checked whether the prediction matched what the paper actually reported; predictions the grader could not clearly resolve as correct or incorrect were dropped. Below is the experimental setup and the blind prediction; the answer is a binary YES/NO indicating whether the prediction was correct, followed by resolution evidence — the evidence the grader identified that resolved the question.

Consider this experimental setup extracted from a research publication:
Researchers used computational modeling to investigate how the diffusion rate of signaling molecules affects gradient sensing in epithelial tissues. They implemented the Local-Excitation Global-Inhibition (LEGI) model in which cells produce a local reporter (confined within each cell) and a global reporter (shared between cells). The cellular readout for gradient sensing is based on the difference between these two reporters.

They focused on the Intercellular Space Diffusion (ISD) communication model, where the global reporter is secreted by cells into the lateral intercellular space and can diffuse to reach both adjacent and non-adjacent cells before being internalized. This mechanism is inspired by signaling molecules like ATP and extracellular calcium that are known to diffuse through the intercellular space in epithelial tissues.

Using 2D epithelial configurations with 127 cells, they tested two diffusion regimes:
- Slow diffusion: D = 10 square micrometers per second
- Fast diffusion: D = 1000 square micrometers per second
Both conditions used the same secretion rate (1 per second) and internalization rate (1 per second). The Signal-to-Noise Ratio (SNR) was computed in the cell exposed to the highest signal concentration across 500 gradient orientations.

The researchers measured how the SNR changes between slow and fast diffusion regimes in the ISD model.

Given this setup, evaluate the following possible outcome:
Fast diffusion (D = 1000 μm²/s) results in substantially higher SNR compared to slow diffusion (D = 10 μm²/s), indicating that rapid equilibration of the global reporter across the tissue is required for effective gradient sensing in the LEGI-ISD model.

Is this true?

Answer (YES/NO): YES